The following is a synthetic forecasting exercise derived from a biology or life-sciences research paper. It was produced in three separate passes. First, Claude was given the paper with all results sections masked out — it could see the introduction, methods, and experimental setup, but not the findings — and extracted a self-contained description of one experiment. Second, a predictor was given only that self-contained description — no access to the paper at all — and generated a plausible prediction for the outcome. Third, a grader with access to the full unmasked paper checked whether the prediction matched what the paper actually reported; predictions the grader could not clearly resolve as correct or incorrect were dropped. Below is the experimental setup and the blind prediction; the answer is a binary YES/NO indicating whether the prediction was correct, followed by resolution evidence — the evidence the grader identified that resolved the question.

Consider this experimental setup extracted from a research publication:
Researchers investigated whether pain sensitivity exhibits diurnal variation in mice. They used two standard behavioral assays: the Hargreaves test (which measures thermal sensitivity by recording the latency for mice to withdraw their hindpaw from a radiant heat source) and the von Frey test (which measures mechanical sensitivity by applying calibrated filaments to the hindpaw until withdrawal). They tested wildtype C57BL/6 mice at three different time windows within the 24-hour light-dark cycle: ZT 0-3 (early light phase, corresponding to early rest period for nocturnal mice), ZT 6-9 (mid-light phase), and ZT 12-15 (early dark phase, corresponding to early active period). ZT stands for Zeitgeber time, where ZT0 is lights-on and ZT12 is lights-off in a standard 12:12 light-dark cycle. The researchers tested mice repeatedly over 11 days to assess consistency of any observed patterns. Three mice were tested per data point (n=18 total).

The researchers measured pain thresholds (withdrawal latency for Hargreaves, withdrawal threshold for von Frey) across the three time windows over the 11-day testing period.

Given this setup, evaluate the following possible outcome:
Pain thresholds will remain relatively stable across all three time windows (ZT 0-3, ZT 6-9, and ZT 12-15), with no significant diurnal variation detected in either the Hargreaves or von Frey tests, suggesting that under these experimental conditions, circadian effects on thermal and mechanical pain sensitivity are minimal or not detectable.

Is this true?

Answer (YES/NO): NO